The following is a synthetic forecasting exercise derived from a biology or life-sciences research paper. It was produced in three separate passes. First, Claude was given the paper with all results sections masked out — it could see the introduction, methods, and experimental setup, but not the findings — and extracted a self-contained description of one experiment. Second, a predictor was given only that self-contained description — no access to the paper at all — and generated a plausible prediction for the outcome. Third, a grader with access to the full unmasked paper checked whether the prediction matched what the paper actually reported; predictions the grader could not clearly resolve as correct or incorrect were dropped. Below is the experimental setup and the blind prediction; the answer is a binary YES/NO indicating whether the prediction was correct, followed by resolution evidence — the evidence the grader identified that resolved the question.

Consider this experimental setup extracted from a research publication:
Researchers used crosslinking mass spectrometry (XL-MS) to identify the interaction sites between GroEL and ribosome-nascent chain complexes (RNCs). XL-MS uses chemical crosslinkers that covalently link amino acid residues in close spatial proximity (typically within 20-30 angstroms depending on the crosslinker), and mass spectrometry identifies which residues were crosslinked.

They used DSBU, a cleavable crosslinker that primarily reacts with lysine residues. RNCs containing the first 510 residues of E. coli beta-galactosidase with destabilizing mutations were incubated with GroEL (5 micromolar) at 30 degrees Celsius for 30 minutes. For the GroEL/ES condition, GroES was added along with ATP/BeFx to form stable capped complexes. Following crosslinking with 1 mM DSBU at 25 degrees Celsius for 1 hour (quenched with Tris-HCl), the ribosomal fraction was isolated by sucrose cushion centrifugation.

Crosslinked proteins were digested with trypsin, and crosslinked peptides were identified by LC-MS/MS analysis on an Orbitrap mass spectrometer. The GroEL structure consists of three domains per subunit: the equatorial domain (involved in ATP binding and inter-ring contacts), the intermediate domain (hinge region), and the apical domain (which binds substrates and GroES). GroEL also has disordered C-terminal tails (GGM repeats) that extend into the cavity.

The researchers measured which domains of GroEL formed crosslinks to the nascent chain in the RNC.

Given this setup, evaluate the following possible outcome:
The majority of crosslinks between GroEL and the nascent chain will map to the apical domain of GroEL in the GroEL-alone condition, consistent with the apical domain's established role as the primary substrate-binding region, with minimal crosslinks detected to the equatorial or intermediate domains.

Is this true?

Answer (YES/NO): YES